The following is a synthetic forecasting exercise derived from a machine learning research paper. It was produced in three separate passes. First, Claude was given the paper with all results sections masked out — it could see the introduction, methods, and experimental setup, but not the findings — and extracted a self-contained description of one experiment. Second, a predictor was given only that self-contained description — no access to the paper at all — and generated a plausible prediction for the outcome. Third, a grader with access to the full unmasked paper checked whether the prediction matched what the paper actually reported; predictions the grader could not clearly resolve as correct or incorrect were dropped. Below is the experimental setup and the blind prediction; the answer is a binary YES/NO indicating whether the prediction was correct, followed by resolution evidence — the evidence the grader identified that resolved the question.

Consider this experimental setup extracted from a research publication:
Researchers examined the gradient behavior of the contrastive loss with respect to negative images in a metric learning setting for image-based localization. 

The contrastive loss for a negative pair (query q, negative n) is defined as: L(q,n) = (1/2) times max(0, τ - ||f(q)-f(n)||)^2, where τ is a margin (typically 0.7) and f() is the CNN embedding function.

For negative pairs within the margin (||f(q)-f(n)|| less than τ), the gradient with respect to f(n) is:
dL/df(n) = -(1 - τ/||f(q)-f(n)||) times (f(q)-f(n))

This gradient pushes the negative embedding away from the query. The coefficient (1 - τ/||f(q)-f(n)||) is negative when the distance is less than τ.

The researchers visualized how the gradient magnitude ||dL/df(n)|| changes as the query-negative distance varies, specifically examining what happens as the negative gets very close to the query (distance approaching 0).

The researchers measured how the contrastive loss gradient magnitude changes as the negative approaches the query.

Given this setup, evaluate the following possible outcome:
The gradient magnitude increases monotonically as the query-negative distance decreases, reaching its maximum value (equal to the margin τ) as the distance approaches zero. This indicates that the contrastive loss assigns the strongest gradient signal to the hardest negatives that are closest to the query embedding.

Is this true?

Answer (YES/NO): YES